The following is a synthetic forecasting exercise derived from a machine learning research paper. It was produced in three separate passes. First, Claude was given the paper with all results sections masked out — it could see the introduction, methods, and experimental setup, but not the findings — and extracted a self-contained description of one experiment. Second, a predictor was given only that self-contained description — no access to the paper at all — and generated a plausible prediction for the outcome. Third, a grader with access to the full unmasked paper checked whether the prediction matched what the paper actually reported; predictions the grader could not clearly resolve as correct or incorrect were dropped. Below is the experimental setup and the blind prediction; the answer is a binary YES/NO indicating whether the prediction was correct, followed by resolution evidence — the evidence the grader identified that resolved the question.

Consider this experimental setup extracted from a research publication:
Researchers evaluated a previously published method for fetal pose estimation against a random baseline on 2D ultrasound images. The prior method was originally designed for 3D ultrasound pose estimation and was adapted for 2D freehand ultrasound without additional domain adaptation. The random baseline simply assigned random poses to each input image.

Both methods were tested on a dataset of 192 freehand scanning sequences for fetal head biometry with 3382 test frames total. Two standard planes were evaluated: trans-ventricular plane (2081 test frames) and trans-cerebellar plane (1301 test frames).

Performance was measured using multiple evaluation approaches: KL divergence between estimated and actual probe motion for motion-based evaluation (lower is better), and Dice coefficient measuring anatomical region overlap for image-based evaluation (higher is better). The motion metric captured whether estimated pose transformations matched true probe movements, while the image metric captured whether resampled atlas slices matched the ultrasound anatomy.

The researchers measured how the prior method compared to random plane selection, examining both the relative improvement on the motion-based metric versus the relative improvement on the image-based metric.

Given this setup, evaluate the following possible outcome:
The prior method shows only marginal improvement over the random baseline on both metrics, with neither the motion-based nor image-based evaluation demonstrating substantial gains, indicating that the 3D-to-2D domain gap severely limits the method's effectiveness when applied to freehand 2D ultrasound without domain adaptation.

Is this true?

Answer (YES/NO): NO